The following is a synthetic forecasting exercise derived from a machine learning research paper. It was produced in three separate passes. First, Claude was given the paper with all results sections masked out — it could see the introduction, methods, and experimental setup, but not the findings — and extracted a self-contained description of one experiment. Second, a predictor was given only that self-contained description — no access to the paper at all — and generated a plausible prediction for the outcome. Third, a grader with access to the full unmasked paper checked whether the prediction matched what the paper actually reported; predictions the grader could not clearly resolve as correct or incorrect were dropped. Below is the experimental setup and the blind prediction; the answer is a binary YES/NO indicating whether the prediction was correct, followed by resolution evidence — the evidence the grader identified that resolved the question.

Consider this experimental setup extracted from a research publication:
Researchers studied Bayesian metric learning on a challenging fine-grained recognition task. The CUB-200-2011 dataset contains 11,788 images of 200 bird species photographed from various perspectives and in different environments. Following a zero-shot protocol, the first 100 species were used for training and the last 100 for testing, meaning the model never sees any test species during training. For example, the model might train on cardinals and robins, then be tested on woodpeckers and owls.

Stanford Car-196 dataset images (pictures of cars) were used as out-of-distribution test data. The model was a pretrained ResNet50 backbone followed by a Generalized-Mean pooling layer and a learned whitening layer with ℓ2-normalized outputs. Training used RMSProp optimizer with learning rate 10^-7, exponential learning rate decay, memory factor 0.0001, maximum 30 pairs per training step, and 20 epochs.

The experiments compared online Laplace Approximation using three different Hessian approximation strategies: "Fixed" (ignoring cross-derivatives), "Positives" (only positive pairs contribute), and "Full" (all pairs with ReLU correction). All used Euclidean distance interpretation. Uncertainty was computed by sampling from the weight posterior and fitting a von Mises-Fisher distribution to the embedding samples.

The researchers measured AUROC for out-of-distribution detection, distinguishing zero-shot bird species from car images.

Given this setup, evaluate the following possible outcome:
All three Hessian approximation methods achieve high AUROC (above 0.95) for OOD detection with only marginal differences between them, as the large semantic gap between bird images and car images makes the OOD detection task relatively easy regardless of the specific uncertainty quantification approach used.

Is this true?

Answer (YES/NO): NO